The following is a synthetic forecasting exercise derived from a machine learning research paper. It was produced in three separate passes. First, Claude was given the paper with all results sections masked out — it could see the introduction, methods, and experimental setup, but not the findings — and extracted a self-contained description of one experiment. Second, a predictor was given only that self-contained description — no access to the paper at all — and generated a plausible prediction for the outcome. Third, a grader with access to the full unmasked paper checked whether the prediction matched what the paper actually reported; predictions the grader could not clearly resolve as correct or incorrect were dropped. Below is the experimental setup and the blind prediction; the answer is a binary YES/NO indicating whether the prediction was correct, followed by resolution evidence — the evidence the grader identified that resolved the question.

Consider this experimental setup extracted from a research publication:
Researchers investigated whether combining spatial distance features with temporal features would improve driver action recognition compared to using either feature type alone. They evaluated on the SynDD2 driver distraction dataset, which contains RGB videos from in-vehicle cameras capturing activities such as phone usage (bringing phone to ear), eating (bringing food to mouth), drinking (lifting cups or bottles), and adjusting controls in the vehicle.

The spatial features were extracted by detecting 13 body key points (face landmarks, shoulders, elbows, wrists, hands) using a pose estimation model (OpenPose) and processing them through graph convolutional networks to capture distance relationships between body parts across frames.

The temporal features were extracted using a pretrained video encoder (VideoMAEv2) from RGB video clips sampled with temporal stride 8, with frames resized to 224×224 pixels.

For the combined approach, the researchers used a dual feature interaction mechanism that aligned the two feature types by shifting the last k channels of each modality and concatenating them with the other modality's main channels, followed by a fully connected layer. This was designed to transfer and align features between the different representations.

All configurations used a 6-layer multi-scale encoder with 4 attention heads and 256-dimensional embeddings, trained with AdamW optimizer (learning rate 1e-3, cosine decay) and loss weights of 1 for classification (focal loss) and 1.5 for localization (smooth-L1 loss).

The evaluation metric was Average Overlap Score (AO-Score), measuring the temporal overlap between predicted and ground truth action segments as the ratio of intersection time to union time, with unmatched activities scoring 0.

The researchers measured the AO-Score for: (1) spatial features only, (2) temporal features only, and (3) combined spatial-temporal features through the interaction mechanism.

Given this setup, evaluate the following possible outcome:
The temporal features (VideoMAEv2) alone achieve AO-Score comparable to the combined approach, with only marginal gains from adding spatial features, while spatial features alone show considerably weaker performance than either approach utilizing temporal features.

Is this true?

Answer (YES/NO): NO